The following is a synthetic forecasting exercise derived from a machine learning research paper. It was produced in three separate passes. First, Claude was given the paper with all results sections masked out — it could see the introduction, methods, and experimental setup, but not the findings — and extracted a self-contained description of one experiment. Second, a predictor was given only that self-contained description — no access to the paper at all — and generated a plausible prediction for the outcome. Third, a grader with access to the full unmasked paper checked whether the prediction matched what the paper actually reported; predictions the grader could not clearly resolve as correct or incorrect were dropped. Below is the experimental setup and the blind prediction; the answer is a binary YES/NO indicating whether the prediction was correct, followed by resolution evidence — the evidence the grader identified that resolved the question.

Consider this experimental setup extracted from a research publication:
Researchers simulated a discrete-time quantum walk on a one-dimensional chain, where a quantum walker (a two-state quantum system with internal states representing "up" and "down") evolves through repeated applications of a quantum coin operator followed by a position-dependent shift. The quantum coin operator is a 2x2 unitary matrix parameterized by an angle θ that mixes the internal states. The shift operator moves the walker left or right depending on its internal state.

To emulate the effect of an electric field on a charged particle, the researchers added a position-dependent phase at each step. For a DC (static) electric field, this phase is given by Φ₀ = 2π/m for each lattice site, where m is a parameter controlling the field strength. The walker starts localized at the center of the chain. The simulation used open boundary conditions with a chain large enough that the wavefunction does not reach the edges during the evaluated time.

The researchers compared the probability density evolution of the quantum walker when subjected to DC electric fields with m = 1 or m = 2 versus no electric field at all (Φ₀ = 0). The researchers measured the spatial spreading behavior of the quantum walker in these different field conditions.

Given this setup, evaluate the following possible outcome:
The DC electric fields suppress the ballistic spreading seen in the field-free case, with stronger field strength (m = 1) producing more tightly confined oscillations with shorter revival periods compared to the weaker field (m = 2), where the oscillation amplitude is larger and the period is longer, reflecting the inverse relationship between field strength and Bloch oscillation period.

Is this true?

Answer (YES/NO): NO